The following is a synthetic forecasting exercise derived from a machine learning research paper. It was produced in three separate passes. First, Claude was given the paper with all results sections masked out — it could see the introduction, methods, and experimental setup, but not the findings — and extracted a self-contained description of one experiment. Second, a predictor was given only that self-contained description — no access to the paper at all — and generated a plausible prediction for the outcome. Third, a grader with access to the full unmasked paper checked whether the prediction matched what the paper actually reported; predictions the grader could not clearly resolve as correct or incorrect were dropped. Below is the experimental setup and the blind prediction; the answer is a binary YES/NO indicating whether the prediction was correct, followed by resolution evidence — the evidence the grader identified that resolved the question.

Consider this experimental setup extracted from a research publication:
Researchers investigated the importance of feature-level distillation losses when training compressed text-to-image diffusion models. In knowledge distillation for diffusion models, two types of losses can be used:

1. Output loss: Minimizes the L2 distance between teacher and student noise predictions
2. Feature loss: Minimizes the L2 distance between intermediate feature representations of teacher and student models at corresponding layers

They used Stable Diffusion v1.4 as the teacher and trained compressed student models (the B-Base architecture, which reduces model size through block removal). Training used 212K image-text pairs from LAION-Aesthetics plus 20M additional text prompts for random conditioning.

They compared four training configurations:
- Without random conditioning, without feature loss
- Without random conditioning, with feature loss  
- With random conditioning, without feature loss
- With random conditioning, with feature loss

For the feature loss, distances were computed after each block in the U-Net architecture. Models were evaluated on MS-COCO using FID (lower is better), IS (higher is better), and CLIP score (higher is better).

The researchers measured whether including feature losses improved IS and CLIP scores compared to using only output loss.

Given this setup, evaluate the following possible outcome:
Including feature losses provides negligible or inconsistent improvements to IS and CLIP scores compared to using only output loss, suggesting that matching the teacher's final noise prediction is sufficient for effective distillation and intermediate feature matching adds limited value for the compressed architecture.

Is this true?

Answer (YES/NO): NO